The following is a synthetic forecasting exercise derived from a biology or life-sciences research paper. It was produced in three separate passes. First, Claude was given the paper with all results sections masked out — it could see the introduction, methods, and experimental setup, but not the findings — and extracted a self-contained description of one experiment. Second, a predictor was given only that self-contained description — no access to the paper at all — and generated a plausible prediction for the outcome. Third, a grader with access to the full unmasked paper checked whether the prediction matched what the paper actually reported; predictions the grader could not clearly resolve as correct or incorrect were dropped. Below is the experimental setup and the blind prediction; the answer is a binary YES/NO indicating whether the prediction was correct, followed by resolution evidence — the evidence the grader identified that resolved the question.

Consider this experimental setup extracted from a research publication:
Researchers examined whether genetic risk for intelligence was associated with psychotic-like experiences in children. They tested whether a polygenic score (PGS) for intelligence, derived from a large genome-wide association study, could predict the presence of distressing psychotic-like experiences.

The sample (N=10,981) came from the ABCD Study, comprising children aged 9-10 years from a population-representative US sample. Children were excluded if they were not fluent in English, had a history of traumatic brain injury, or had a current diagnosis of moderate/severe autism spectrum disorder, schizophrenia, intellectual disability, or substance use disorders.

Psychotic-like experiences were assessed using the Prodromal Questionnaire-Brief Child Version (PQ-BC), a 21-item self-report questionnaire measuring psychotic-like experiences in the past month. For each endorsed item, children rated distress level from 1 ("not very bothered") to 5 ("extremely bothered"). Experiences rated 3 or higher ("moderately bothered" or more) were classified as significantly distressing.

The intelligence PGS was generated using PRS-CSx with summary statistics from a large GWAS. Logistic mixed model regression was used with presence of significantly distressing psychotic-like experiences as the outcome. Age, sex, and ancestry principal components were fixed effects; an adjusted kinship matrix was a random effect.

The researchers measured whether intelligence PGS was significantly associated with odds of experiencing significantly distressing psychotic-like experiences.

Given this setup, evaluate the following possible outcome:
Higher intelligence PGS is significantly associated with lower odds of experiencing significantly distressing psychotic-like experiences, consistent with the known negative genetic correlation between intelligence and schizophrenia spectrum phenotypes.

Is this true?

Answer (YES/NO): YES